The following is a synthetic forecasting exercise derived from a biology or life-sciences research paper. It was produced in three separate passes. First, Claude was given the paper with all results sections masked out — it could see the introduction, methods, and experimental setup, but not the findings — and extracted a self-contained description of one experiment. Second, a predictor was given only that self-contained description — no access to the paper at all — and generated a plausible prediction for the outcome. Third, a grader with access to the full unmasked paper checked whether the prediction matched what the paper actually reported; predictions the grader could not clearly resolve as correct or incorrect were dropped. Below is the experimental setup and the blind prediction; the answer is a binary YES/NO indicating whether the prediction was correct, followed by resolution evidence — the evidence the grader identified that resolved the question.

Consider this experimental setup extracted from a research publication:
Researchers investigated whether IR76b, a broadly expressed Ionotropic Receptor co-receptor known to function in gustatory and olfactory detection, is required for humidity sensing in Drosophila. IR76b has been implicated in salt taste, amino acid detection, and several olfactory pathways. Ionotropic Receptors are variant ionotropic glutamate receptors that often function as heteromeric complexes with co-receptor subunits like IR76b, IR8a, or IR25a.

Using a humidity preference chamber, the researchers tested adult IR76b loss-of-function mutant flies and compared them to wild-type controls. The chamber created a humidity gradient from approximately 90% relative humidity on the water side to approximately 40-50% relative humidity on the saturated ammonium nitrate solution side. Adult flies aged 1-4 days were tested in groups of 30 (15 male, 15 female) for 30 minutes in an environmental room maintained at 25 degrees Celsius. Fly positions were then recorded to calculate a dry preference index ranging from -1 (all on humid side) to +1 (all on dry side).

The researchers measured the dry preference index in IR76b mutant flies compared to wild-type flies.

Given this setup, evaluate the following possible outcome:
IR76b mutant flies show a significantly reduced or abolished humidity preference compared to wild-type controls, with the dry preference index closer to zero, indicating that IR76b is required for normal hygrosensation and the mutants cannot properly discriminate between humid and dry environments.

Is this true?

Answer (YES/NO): NO